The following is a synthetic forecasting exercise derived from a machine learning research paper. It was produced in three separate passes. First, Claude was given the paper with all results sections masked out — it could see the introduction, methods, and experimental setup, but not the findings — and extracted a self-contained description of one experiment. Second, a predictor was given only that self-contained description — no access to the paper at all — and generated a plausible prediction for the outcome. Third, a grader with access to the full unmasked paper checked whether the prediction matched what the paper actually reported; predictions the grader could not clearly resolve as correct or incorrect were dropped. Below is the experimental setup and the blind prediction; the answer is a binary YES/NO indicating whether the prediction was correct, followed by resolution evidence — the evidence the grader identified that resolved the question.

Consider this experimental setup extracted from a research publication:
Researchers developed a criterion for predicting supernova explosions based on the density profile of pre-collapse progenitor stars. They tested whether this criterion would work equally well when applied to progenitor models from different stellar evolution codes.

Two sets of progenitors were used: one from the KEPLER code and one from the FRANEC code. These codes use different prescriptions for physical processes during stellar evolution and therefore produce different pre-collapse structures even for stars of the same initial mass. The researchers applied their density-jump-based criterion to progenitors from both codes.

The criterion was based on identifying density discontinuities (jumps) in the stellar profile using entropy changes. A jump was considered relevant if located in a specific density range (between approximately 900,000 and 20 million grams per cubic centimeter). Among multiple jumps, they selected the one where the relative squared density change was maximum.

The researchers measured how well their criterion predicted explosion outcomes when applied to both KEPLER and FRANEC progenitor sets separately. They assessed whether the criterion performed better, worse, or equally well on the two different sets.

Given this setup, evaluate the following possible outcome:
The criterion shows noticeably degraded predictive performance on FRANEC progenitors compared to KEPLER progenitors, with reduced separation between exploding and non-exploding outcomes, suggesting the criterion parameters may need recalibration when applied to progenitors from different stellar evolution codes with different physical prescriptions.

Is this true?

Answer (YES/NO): NO